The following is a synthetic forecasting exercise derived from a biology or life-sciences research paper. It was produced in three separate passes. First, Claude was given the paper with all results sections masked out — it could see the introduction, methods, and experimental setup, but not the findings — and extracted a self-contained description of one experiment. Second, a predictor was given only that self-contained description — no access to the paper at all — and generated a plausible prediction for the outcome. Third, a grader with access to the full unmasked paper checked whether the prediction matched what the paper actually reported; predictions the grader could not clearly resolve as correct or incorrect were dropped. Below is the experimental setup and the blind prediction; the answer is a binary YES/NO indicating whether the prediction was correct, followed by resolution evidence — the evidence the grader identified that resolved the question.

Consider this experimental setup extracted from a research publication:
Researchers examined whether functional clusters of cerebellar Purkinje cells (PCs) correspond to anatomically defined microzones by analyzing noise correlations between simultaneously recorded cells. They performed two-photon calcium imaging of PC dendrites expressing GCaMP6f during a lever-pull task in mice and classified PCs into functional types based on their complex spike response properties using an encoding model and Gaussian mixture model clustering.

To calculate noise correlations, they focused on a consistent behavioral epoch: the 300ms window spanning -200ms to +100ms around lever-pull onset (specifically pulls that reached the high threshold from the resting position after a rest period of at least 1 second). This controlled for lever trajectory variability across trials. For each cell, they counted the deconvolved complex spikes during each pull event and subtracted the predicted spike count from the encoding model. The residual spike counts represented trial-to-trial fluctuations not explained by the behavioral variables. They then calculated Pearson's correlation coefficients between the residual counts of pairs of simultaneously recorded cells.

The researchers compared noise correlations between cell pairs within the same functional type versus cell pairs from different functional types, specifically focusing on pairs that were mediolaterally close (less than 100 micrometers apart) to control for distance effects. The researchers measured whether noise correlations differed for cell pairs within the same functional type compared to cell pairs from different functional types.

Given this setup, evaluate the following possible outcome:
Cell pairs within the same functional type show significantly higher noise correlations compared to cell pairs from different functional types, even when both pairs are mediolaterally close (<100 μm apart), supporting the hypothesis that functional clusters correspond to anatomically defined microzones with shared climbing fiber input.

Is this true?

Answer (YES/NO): YES